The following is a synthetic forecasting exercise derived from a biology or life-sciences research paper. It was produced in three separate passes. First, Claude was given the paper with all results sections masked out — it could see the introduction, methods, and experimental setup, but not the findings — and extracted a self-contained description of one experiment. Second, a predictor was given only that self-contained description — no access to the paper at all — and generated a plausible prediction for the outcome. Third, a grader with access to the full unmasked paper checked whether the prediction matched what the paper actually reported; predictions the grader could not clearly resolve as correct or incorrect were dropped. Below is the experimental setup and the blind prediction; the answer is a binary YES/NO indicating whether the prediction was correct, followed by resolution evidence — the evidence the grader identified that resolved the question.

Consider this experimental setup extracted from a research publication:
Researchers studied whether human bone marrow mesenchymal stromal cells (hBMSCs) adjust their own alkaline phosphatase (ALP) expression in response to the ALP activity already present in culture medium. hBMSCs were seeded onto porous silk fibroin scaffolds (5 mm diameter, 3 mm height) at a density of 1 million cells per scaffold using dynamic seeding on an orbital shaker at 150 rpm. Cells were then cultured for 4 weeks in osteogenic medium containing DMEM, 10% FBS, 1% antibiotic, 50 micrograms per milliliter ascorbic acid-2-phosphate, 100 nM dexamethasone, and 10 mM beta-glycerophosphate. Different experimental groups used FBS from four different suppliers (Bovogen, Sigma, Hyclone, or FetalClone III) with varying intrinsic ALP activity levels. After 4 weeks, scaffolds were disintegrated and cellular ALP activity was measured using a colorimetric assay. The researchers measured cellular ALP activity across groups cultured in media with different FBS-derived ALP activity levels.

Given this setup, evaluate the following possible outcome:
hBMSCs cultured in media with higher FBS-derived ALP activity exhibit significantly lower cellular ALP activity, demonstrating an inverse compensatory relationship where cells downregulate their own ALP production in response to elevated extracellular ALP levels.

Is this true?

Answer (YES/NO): YES